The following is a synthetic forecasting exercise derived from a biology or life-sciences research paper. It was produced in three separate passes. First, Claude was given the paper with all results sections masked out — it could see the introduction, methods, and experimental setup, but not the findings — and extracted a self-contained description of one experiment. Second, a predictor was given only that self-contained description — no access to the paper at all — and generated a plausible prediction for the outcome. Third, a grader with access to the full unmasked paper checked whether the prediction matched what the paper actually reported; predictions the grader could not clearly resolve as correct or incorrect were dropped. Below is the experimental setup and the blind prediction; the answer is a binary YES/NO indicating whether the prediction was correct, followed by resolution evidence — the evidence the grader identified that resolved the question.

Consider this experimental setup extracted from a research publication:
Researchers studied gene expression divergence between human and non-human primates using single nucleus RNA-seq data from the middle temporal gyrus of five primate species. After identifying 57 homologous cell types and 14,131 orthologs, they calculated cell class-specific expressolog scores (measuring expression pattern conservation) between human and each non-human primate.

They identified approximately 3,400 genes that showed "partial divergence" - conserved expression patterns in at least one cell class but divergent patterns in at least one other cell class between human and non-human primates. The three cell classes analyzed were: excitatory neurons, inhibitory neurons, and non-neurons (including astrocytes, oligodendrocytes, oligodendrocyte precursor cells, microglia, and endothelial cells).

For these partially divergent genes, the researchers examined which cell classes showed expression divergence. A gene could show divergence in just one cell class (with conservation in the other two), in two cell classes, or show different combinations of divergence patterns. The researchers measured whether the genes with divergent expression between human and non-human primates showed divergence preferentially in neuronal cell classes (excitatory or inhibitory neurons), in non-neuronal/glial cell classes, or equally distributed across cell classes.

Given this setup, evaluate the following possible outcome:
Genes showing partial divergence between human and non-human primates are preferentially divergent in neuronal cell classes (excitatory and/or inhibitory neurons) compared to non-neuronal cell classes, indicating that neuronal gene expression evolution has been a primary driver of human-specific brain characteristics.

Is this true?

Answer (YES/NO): NO